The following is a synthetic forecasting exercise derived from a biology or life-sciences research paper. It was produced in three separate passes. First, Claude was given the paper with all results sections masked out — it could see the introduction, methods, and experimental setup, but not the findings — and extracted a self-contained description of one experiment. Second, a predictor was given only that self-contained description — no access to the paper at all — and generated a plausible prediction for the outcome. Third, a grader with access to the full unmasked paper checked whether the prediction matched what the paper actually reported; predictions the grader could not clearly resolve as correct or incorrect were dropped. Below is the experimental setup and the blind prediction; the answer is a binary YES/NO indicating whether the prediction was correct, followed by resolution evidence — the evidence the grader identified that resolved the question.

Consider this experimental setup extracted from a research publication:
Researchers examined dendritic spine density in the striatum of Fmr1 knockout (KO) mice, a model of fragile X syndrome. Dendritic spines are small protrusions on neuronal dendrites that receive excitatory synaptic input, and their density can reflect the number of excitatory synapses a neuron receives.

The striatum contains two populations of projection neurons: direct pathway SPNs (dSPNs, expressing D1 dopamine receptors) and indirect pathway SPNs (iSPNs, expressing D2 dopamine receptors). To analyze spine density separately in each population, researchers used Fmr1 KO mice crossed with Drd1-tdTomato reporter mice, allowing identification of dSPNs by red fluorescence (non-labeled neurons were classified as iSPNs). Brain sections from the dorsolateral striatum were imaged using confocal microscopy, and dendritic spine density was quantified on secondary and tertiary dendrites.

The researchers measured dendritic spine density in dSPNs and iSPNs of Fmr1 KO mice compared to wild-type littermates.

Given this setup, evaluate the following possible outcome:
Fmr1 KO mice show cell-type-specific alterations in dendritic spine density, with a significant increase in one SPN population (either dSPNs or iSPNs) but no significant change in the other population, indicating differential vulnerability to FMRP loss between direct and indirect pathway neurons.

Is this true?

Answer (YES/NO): YES